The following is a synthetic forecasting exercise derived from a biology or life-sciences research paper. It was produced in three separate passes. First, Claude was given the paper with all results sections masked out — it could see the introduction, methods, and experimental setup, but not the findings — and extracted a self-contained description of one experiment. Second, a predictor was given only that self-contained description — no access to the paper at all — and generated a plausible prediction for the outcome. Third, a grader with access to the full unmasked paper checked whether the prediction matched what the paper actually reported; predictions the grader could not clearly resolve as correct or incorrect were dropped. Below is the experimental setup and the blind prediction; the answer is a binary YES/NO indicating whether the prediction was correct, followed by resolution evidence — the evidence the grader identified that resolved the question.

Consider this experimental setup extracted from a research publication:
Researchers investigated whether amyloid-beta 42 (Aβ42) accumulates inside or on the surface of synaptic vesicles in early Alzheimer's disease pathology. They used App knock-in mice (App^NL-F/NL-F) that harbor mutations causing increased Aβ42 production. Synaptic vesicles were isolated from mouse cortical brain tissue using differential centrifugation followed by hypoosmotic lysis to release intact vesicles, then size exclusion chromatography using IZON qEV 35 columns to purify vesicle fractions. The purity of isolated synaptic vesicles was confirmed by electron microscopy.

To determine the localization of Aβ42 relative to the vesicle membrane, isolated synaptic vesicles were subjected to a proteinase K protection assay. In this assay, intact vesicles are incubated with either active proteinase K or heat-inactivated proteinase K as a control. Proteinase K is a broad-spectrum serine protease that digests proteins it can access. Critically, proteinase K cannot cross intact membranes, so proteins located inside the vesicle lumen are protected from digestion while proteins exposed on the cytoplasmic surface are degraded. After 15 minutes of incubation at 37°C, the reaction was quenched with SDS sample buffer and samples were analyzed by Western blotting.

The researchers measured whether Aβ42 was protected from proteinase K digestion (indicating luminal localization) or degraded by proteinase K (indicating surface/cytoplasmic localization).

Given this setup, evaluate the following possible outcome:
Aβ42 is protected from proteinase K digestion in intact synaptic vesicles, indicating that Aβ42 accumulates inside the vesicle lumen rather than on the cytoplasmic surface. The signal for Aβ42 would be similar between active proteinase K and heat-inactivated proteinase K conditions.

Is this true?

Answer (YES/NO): YES